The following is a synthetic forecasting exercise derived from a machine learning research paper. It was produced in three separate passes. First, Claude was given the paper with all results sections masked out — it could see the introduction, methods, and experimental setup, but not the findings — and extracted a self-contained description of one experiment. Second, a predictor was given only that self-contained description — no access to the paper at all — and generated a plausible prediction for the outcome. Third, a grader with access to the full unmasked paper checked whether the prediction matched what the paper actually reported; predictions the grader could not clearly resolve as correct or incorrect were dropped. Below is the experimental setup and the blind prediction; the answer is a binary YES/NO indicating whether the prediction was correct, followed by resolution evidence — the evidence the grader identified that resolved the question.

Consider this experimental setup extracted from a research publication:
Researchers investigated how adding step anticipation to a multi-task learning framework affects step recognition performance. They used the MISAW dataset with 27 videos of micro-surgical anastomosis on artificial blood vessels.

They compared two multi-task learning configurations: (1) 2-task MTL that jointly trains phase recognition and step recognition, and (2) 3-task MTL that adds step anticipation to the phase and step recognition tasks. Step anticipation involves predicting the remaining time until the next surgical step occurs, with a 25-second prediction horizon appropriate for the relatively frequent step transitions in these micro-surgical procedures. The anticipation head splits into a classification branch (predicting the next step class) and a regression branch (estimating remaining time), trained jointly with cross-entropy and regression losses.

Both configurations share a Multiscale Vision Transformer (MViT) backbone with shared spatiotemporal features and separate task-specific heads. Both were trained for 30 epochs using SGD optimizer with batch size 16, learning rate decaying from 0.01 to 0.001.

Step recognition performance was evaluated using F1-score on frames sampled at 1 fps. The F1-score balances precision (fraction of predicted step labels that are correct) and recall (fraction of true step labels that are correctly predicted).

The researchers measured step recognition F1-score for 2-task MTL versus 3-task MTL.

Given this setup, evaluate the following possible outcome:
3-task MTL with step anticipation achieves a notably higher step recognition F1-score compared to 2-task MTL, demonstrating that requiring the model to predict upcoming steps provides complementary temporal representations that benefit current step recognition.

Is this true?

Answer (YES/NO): YES